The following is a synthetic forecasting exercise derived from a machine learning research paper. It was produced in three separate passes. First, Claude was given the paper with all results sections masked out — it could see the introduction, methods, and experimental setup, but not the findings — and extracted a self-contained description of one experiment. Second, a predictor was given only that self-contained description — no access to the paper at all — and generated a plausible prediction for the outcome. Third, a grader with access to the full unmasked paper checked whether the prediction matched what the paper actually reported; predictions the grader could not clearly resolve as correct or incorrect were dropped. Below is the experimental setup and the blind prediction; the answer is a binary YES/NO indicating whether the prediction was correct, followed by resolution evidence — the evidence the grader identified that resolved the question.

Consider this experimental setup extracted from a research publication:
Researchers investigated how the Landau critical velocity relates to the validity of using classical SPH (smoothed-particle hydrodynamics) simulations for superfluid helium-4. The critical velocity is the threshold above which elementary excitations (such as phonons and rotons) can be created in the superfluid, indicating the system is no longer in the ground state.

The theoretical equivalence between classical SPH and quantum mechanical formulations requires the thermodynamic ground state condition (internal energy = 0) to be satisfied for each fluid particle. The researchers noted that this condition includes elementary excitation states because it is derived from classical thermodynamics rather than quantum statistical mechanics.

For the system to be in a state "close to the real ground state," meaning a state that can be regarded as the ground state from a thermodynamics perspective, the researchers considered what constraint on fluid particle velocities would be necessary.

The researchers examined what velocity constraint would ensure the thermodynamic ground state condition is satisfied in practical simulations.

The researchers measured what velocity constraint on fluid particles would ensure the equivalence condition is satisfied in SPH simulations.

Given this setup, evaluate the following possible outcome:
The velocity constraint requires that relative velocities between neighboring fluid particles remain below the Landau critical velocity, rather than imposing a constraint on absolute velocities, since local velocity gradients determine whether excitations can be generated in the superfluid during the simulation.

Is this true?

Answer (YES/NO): NO